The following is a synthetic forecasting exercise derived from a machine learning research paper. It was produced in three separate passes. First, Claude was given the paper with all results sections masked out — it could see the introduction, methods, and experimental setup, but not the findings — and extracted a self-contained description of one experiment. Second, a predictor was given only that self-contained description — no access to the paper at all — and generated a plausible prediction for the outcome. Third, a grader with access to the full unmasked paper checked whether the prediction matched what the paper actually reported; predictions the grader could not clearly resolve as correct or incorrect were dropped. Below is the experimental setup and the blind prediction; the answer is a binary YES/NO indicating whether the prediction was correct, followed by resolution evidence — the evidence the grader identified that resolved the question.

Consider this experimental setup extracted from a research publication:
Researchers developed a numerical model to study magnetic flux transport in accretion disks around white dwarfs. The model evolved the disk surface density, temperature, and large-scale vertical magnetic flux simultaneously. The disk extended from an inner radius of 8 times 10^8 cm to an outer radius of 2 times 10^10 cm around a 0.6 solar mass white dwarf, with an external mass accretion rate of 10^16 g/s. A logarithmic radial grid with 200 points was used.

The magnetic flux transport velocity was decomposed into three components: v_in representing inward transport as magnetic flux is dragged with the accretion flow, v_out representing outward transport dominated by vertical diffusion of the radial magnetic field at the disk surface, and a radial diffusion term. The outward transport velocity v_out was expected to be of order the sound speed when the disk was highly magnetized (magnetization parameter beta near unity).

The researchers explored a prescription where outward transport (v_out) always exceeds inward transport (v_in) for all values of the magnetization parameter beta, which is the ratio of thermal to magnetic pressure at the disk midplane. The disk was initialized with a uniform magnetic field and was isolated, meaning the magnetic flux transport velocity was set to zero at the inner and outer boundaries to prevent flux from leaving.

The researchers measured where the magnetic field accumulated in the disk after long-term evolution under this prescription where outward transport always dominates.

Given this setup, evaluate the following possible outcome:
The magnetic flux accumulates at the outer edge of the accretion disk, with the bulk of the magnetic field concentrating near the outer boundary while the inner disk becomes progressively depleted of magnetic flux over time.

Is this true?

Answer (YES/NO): YES